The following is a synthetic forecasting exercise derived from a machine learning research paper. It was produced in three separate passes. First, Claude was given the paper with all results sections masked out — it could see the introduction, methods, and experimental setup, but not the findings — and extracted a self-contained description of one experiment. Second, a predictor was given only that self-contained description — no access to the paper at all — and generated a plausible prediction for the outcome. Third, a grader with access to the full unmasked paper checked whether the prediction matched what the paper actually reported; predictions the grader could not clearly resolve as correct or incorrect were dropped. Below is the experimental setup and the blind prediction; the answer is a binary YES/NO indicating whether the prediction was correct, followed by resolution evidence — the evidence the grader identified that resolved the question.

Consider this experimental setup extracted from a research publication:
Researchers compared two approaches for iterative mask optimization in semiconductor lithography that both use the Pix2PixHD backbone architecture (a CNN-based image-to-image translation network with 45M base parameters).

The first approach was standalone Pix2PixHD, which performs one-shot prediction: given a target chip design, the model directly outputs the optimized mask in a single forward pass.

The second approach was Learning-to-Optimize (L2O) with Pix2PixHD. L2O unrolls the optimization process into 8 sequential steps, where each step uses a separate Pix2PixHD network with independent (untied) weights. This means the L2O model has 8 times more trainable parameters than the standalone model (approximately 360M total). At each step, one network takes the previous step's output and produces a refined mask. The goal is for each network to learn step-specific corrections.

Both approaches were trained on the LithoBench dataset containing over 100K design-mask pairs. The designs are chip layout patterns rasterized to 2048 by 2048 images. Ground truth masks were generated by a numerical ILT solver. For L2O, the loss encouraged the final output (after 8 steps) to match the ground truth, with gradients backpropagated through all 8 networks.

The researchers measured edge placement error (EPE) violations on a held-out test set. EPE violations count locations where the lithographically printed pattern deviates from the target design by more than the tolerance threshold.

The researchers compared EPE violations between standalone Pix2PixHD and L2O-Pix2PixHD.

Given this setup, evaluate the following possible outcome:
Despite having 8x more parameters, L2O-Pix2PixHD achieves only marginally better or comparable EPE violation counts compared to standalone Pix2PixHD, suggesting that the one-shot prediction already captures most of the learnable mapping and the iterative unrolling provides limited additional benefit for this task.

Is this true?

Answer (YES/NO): NO